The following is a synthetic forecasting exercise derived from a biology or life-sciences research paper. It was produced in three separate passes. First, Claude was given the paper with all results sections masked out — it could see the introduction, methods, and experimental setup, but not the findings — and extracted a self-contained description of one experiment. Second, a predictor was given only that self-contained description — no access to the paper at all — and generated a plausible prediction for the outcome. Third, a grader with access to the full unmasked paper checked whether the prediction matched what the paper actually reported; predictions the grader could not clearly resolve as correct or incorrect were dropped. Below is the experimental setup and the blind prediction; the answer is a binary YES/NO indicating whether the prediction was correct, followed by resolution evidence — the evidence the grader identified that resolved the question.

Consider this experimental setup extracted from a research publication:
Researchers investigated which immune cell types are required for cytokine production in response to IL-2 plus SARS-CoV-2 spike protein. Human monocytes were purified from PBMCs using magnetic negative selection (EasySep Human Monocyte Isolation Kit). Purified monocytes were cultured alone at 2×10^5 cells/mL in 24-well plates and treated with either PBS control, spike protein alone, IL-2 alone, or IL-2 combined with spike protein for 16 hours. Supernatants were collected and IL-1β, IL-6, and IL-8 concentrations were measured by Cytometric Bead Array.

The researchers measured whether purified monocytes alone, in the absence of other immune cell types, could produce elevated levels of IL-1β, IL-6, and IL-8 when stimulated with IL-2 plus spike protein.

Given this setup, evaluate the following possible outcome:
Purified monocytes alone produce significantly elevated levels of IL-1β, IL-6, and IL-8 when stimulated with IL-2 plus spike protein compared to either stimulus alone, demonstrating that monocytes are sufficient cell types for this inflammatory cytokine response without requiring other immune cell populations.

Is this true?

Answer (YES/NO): NO